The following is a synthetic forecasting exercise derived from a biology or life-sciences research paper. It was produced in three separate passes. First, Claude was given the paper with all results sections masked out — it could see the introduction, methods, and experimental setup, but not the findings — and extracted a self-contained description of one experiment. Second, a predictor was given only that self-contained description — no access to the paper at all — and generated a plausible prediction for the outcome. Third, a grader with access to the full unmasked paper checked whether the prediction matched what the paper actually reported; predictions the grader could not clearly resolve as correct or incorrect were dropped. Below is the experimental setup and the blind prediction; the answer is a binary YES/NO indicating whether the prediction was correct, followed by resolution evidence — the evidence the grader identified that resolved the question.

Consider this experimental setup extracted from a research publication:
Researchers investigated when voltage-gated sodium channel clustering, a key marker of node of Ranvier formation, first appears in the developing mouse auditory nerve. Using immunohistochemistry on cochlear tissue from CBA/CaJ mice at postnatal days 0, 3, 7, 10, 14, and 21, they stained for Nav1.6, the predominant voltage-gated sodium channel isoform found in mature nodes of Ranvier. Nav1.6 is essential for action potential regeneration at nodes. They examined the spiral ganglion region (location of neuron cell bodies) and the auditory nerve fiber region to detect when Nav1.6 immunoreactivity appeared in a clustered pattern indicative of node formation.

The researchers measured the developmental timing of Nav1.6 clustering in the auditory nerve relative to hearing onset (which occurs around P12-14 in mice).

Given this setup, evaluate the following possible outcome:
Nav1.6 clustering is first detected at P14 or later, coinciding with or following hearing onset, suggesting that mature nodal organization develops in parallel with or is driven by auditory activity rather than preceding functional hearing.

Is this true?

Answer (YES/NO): NO